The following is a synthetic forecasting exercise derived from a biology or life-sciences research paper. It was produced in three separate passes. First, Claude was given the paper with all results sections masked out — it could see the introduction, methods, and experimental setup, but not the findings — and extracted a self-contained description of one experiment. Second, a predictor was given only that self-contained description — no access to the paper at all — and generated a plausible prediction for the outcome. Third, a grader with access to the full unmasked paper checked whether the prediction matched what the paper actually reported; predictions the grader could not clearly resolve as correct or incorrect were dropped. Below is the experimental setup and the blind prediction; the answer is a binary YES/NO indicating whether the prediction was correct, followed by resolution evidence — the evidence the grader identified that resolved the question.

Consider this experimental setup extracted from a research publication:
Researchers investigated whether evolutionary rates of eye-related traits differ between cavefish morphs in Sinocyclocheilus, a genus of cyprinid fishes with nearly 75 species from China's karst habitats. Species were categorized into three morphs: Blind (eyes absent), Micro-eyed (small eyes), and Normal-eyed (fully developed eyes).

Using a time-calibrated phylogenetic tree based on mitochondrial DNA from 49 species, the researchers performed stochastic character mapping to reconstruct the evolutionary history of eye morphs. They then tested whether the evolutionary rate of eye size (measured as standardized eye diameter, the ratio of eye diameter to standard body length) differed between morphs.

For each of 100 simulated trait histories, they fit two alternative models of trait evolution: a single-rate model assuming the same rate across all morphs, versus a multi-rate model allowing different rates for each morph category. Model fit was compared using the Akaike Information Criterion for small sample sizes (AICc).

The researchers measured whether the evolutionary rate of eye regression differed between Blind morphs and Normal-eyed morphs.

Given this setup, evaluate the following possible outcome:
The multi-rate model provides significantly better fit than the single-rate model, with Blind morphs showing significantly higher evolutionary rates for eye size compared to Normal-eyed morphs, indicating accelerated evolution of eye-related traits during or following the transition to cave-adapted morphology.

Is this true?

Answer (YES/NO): YES